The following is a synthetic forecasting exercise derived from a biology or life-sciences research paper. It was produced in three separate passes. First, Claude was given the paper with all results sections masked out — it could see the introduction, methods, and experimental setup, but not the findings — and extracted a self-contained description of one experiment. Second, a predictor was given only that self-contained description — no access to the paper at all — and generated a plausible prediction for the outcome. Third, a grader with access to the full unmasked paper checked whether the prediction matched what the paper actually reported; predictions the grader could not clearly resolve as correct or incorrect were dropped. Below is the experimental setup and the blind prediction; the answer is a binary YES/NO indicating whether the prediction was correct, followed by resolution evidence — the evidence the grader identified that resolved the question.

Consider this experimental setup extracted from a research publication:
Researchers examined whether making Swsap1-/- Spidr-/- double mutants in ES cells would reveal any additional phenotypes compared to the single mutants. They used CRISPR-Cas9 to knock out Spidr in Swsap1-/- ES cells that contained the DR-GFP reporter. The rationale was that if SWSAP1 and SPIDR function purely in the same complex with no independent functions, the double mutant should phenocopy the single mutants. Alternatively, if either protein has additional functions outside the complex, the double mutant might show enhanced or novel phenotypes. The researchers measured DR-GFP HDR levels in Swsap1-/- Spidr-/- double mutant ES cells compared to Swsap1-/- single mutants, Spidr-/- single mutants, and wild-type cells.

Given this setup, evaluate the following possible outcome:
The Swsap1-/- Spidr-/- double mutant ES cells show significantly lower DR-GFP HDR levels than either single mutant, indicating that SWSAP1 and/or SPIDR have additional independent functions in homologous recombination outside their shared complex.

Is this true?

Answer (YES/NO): NO